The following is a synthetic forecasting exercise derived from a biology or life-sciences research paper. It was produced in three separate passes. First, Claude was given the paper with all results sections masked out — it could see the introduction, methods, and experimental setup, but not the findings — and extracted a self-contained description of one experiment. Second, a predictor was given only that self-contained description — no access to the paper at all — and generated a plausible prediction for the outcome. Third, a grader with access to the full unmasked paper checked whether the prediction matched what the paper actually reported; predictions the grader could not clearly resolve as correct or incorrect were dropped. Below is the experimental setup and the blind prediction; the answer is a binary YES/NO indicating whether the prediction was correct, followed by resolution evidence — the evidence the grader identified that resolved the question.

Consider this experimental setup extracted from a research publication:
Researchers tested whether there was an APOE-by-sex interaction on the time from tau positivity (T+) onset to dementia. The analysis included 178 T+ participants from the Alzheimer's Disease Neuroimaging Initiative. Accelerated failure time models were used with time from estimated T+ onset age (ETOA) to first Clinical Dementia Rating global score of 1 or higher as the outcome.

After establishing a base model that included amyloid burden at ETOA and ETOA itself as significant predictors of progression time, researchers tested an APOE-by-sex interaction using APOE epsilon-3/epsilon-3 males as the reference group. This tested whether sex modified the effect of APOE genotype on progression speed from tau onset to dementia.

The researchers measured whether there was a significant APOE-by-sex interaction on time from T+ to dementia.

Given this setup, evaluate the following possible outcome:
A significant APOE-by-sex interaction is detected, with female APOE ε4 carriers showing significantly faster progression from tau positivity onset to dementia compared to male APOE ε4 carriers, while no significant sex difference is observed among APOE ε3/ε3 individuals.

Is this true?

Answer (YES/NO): NO